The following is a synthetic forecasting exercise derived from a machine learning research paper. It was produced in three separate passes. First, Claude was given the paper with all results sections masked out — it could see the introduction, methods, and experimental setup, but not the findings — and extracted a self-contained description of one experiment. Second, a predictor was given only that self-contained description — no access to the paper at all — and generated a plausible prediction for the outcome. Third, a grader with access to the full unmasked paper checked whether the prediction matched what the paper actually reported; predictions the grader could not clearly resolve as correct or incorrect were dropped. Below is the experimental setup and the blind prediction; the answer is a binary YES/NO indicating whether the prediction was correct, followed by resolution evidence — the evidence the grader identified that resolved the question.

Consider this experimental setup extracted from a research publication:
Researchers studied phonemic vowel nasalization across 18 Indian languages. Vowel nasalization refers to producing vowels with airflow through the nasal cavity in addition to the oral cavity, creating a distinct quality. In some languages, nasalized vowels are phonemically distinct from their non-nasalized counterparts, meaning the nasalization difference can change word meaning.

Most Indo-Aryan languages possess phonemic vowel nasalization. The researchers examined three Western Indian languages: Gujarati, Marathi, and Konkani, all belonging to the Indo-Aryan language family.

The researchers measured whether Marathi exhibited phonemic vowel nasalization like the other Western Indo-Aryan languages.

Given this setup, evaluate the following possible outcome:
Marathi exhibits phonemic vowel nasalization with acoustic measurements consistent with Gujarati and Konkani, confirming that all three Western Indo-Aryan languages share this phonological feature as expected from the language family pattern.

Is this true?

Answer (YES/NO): NO